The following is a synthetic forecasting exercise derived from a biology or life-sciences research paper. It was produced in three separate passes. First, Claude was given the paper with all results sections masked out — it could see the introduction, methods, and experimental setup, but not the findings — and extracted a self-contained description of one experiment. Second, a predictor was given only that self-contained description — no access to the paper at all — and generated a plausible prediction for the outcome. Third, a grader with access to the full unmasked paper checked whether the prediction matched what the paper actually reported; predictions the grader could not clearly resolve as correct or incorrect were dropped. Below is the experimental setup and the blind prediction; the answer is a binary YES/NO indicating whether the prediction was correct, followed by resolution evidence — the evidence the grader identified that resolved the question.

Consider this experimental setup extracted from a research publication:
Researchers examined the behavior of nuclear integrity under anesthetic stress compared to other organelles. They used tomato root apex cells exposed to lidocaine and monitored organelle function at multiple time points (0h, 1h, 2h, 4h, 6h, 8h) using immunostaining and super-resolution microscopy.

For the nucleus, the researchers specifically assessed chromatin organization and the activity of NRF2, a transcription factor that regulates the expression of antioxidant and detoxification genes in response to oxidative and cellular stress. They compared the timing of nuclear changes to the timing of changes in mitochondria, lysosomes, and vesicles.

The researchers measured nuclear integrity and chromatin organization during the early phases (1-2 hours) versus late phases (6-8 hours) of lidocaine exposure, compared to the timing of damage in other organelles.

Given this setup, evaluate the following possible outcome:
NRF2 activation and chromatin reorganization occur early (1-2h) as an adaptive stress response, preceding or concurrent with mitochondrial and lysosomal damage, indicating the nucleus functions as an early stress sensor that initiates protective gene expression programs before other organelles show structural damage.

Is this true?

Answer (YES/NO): NO